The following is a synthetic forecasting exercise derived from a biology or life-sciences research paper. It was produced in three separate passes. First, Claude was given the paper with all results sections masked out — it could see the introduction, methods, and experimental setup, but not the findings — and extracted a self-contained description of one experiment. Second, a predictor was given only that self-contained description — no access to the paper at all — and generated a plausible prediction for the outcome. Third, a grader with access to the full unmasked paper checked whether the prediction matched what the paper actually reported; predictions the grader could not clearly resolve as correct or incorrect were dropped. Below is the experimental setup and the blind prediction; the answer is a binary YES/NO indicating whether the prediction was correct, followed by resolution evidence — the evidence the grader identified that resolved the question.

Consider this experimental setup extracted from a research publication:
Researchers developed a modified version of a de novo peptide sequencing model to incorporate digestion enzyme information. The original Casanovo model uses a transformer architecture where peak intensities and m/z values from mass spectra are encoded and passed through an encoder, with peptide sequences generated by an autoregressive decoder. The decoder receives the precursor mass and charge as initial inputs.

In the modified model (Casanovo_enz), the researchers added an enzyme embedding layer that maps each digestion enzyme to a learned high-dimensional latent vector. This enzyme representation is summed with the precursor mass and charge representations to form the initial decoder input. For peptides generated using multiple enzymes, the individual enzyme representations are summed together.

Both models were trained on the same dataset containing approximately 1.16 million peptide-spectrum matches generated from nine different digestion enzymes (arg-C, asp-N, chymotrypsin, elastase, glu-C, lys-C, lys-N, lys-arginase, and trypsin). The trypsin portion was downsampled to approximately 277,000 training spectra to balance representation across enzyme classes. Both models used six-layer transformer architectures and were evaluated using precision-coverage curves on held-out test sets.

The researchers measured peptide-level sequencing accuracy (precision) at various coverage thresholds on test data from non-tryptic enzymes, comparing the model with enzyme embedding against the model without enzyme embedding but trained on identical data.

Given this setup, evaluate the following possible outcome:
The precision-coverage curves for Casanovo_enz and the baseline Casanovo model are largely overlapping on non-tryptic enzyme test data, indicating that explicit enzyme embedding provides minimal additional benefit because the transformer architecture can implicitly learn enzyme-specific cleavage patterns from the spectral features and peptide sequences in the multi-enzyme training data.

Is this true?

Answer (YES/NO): YES